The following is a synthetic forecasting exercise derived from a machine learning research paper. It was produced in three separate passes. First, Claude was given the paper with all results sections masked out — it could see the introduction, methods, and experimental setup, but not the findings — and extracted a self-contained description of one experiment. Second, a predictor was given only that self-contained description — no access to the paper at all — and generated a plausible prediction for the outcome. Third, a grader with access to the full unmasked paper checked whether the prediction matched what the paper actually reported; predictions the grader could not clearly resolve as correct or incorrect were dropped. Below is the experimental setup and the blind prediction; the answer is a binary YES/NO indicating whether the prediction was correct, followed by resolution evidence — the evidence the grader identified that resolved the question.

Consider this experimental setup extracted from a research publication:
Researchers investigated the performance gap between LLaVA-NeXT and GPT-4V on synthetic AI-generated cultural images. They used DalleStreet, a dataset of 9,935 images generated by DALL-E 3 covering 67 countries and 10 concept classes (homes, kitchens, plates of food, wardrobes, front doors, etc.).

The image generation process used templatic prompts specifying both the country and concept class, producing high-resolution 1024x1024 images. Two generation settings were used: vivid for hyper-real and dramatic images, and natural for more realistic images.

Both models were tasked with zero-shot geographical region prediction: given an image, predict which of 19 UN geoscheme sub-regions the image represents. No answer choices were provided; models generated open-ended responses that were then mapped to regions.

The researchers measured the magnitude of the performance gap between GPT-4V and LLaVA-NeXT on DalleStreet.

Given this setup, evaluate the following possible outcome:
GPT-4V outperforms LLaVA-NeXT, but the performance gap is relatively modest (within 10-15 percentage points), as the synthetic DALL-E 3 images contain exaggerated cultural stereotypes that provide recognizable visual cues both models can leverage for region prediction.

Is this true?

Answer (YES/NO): NO